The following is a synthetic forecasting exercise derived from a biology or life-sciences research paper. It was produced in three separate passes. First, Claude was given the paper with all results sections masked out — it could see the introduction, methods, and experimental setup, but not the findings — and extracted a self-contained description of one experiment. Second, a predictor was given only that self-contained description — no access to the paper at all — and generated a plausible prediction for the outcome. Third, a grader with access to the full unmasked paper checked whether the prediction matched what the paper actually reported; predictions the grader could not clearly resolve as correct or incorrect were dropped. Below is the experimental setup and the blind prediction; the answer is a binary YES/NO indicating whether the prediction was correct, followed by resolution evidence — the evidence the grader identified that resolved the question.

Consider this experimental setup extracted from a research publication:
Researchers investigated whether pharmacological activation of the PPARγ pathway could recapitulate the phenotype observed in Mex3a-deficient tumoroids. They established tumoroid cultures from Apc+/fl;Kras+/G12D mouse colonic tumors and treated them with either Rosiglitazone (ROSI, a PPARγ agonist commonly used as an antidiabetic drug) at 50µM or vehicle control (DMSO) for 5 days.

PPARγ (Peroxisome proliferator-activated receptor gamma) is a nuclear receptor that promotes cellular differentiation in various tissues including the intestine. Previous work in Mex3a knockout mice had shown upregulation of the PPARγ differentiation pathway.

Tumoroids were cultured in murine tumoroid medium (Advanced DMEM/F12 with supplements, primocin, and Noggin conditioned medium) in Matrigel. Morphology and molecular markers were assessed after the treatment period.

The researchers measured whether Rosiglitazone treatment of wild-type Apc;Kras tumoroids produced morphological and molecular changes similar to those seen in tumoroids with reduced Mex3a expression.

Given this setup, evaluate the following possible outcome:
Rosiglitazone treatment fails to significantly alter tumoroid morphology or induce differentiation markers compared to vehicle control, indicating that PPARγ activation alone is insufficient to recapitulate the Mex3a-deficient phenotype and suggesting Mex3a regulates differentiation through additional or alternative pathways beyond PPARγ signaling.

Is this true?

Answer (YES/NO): NO